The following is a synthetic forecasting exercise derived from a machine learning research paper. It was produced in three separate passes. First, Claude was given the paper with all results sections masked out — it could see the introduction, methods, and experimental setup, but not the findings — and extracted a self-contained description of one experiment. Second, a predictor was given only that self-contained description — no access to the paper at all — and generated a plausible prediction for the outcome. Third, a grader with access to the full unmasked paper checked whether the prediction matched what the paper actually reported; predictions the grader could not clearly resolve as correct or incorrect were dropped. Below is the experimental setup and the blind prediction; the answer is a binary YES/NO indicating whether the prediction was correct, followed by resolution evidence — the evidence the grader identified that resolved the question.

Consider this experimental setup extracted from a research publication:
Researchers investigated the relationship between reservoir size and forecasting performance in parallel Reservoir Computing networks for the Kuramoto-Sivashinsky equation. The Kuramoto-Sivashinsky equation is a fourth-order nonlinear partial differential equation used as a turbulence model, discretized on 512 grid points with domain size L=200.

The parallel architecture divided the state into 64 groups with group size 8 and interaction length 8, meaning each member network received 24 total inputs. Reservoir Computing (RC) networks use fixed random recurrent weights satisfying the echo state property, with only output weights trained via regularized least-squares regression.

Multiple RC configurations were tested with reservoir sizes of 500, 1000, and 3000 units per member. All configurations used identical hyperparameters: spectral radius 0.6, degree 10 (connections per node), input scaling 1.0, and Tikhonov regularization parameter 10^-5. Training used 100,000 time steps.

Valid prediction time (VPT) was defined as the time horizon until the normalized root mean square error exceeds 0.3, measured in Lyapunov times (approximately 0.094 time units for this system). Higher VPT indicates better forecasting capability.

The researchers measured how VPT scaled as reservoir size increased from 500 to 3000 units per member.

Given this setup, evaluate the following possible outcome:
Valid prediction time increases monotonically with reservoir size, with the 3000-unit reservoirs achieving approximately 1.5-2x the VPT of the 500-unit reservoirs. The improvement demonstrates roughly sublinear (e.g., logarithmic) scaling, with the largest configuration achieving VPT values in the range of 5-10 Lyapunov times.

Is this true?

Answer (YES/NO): NO